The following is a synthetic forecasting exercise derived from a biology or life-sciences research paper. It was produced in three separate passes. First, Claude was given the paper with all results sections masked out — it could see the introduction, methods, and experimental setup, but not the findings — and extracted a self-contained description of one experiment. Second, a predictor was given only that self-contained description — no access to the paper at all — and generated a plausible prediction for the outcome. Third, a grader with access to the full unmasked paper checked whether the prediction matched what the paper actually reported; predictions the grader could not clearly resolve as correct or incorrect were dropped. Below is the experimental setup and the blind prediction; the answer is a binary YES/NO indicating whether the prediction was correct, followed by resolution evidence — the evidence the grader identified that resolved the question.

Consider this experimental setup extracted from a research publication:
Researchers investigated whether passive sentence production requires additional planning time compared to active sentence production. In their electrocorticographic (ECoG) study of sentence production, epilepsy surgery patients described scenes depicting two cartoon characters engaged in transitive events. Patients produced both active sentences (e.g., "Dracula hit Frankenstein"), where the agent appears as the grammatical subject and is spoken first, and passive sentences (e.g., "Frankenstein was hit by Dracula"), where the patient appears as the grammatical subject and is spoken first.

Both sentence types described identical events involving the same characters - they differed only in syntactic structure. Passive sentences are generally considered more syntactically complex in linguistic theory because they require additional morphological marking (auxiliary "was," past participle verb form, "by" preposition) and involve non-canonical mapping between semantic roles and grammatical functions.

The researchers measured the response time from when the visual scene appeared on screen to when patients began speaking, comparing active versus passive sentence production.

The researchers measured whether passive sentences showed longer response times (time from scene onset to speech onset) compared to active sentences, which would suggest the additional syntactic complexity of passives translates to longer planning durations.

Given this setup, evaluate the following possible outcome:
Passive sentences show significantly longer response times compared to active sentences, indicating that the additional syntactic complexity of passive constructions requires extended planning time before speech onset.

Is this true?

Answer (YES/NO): YES